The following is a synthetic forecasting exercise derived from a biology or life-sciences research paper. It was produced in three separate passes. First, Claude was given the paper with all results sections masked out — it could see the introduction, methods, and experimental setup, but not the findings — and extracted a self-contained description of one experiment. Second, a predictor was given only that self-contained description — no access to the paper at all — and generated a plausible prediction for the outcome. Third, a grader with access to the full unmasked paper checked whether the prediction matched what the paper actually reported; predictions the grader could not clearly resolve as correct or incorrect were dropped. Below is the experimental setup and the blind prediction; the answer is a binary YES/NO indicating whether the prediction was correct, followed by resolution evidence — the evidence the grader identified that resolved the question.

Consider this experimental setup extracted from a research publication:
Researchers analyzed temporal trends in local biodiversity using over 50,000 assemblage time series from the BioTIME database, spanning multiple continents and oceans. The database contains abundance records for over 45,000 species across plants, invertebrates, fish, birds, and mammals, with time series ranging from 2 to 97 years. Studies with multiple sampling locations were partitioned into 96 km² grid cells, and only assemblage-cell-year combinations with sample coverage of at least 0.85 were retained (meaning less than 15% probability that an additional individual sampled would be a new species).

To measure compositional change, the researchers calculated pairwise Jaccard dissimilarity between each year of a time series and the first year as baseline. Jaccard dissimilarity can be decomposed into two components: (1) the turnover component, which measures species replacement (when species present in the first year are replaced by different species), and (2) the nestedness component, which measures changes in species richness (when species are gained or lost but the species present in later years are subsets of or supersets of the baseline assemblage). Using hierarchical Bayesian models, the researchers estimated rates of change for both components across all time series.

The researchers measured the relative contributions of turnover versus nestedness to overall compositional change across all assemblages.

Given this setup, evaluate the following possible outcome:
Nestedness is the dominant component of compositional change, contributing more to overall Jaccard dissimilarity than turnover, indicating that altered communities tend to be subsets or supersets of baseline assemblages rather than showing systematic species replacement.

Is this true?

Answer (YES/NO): NO